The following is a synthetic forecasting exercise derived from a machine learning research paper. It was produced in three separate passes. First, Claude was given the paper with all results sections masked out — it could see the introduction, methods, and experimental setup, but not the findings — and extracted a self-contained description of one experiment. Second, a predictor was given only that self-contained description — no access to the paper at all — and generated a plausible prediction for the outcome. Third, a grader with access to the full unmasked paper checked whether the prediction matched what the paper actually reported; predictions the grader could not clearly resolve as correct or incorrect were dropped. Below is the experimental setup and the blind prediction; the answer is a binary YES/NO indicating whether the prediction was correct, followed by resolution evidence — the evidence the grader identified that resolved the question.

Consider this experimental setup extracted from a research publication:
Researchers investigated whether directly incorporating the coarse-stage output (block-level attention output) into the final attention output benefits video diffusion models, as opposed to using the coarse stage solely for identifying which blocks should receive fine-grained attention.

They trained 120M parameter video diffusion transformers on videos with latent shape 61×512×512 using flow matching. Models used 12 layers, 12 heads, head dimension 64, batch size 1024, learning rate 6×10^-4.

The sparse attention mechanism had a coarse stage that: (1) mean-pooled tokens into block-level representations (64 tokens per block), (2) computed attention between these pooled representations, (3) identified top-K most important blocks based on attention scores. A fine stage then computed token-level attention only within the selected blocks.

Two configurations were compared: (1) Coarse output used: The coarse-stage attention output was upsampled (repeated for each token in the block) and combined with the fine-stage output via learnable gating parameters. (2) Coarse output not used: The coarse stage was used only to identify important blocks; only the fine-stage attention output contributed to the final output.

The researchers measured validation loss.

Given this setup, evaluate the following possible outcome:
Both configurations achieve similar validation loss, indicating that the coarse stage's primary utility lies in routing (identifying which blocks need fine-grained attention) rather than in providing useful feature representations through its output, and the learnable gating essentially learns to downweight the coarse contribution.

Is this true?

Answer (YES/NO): NO